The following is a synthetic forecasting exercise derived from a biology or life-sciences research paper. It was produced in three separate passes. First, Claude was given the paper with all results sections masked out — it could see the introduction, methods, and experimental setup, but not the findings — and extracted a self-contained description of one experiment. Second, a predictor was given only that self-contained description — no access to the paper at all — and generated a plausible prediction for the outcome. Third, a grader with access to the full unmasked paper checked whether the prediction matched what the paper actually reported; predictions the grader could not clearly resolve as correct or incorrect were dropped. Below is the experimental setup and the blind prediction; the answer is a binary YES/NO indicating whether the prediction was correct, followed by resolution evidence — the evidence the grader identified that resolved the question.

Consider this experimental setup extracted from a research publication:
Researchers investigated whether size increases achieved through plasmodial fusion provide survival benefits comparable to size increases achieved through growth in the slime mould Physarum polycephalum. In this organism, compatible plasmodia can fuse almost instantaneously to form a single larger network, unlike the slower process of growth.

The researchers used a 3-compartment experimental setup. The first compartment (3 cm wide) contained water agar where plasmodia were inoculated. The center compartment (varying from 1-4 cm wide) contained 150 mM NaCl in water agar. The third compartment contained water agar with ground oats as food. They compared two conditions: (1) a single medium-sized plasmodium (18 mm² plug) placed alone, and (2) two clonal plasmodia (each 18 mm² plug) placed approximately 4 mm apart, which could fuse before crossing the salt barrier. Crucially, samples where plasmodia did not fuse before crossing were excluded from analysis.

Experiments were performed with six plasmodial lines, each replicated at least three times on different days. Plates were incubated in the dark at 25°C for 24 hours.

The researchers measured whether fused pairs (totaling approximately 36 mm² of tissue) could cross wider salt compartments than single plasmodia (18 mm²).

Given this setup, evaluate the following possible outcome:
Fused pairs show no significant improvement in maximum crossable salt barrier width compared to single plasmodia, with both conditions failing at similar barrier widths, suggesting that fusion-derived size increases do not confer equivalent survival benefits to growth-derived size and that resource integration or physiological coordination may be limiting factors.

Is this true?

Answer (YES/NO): NO